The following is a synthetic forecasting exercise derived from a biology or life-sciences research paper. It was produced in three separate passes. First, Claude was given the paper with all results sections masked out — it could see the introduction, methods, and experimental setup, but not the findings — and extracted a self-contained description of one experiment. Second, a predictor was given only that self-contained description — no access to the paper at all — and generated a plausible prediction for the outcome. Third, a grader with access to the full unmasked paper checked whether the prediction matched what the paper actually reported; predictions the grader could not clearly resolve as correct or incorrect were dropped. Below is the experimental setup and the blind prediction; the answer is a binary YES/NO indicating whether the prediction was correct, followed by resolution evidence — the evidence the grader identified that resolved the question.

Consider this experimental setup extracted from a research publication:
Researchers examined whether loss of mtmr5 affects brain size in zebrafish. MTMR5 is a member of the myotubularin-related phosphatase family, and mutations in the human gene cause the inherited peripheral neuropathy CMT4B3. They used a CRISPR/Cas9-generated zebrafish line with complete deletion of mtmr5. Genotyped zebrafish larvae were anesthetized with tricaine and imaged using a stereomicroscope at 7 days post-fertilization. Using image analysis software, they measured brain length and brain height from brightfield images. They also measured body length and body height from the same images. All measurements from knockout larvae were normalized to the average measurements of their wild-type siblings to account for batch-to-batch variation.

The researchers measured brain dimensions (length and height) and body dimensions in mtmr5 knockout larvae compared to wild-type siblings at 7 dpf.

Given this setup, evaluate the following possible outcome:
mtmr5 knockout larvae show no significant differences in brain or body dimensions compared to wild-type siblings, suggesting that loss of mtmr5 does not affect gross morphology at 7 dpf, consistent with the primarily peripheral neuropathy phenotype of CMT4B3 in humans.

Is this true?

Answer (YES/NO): YES